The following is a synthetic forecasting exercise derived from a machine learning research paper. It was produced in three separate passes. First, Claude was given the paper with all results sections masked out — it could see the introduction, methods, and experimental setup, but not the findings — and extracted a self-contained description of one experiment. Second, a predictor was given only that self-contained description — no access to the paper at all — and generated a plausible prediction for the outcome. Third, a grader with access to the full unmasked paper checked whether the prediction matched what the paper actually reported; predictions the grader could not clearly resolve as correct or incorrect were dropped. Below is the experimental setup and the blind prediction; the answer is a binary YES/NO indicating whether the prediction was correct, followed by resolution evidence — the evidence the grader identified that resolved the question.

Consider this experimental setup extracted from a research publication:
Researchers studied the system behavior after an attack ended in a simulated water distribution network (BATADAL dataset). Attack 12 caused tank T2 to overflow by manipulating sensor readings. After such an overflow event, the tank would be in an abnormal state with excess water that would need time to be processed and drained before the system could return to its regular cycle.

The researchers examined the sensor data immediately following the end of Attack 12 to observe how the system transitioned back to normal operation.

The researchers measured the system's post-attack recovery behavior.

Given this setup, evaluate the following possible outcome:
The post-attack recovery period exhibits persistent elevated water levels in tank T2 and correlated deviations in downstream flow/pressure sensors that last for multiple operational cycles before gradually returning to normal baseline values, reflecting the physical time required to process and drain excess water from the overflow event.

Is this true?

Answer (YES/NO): NO